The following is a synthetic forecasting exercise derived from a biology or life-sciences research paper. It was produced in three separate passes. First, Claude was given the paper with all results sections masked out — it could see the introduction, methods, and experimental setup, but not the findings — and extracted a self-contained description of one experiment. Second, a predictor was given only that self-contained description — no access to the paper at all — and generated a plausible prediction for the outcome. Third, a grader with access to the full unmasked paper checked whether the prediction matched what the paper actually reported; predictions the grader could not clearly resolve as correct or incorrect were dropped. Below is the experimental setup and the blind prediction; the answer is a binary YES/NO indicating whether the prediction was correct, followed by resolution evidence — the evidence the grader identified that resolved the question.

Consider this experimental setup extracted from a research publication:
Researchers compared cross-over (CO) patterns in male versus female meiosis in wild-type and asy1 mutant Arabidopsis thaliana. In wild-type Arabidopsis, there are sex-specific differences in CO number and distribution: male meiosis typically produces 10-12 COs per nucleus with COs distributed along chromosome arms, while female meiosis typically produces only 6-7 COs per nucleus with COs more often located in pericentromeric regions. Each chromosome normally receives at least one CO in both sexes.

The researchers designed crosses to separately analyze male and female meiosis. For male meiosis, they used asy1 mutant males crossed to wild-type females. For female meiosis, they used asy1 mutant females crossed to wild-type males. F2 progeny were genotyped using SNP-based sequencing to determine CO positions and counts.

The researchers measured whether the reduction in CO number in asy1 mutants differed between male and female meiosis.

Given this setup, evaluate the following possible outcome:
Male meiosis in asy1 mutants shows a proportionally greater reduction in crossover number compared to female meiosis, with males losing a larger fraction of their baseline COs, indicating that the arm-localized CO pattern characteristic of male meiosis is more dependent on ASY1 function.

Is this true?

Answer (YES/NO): YES